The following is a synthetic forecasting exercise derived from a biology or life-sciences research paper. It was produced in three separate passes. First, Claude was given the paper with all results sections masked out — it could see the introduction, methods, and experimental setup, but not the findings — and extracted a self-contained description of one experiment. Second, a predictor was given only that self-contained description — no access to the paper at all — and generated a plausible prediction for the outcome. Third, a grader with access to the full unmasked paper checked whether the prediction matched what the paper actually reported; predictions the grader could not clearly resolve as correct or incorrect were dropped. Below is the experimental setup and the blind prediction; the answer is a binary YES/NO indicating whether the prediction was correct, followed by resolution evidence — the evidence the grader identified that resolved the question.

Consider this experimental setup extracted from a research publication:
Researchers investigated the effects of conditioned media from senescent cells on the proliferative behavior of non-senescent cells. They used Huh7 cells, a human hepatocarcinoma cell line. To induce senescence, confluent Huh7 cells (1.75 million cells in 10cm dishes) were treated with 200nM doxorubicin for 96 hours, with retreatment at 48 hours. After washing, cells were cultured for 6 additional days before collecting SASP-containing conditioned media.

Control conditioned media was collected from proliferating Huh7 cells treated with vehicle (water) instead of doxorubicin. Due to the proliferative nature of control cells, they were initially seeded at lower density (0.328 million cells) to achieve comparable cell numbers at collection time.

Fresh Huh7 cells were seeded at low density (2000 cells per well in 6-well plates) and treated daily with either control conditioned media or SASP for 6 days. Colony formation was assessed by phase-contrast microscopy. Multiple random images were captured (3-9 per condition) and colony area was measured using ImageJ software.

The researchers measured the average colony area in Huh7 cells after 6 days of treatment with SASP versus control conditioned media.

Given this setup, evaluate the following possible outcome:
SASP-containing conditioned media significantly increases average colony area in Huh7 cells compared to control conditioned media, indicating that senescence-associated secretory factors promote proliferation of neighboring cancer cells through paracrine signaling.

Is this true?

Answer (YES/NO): YES